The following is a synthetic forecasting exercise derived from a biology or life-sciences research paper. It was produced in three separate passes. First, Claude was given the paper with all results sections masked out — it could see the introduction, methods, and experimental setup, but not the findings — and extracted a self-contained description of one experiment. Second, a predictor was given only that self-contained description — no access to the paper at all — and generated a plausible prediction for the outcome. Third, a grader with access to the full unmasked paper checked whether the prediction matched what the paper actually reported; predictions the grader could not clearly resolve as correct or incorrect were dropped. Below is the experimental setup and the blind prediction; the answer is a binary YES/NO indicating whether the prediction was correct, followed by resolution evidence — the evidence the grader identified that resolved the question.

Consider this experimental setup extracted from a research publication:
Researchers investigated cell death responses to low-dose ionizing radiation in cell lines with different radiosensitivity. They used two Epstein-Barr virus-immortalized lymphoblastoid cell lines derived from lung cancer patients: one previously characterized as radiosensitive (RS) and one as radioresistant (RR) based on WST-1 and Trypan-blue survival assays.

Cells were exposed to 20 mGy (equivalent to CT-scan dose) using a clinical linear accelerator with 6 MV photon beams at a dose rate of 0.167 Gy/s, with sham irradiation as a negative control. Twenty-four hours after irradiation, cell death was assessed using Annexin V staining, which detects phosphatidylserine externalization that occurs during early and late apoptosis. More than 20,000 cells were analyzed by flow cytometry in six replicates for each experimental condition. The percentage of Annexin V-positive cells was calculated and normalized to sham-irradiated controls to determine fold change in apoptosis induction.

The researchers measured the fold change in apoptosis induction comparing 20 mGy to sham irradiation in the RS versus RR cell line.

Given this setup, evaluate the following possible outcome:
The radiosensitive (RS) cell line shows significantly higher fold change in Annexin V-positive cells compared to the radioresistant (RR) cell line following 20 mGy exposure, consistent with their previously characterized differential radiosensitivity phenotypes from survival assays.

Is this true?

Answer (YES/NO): YES